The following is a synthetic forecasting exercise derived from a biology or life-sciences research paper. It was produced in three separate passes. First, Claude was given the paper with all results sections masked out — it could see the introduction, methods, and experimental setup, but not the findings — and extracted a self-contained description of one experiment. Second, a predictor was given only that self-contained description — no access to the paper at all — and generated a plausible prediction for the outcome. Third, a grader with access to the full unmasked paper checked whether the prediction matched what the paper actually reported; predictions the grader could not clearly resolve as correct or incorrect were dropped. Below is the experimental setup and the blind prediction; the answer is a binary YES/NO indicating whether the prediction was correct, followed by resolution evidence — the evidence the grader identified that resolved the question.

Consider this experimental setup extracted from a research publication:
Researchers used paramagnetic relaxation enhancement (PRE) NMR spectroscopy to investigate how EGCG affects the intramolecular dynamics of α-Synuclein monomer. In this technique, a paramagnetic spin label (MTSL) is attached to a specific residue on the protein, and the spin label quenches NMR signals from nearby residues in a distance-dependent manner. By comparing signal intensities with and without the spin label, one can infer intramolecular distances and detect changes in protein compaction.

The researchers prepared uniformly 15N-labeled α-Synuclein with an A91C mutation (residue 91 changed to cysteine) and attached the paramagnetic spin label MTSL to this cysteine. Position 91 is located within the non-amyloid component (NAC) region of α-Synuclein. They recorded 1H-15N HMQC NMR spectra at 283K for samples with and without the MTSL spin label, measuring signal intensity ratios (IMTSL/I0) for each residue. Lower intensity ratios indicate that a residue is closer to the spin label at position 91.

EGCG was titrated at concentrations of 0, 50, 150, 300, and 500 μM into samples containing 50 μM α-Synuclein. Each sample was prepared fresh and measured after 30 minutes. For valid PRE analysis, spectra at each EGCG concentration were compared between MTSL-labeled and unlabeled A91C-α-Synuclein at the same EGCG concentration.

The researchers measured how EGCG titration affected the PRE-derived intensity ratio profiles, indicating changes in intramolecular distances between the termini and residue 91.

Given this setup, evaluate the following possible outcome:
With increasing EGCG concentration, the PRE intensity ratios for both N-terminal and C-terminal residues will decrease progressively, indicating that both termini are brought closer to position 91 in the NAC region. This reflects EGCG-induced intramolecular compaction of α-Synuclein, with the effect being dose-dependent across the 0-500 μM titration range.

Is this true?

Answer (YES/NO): NO